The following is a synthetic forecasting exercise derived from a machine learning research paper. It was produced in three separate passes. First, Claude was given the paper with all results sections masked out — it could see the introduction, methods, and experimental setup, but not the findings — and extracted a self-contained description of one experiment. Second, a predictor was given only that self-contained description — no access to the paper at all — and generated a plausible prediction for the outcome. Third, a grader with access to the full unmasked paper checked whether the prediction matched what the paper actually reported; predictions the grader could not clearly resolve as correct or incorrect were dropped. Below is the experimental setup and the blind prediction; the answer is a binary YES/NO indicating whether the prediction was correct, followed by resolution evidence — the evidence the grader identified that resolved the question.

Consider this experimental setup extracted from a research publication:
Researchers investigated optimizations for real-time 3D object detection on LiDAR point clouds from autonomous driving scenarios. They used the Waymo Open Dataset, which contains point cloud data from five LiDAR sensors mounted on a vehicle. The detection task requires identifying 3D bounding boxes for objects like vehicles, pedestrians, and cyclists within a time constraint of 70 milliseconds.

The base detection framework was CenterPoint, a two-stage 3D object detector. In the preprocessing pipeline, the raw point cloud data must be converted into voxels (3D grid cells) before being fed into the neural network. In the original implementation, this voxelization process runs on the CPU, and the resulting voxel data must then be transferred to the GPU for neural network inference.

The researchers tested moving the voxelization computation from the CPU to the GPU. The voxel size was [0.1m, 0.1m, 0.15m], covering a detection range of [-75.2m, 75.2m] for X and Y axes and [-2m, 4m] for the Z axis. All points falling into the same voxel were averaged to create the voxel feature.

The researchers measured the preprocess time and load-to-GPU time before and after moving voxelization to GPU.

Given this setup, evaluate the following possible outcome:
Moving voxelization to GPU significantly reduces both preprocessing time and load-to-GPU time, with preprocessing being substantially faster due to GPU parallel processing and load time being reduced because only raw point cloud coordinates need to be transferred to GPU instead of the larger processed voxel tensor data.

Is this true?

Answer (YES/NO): YES